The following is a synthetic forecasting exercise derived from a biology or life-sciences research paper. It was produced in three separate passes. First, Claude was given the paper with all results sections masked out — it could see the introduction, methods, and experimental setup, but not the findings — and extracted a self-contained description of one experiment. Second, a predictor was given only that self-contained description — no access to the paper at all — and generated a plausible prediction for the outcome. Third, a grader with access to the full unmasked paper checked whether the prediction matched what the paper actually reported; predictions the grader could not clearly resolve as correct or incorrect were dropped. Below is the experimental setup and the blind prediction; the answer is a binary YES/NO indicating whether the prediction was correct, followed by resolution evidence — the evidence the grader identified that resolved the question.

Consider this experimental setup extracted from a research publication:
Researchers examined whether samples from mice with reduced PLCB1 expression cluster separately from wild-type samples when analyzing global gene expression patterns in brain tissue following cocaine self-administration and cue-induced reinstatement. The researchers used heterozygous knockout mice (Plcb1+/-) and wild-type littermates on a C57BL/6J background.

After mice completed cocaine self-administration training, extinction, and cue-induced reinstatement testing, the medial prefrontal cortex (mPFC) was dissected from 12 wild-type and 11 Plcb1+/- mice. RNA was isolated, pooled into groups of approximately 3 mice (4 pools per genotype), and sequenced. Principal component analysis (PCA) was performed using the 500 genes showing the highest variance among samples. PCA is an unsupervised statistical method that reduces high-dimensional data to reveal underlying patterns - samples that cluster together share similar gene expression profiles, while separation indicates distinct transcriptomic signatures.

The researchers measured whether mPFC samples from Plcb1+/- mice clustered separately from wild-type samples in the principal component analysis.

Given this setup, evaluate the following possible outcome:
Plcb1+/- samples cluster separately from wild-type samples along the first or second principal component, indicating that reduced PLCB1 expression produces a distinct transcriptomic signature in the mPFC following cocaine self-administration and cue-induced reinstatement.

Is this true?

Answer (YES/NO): YES